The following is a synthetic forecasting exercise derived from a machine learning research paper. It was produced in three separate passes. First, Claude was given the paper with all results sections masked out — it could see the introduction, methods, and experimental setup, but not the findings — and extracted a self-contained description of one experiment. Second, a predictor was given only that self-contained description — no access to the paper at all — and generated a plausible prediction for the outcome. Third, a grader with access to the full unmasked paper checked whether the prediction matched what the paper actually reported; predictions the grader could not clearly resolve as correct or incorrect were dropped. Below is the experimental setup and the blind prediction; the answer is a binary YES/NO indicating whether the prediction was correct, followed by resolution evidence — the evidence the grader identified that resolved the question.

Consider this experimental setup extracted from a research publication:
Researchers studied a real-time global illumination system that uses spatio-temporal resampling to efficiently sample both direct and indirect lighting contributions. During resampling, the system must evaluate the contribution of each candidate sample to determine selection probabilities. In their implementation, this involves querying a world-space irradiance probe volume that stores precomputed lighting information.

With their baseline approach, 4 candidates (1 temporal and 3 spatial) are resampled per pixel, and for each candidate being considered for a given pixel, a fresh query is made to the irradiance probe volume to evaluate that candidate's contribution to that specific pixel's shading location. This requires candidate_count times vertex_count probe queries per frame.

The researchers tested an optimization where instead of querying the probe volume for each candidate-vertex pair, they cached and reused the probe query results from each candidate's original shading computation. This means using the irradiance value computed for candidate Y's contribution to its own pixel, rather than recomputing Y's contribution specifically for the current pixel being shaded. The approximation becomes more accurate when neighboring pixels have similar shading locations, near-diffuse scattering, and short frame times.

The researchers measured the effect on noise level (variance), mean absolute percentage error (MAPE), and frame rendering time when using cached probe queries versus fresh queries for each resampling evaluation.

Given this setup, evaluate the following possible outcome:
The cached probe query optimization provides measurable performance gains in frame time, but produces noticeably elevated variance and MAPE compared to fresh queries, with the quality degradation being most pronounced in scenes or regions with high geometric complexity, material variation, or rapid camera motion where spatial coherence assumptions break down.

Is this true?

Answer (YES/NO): NO